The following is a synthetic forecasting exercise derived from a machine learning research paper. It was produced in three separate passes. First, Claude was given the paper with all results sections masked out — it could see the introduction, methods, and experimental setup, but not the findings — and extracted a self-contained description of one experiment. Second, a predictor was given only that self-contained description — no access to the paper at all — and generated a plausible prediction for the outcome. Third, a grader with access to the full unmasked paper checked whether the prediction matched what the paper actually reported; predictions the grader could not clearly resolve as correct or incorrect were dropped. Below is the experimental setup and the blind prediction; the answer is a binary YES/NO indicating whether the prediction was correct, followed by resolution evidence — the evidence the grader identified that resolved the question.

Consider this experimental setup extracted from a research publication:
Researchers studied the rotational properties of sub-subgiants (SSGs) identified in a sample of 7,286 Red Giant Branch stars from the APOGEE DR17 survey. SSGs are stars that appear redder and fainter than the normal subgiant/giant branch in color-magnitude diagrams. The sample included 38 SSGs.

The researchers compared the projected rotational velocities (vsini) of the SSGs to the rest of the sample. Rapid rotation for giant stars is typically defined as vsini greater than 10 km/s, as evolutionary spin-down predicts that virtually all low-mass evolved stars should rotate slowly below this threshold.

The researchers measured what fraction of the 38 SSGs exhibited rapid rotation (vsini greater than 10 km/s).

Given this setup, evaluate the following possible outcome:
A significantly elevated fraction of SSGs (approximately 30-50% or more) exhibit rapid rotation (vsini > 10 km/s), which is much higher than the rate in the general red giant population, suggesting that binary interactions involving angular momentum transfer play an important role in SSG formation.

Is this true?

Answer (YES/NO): YES